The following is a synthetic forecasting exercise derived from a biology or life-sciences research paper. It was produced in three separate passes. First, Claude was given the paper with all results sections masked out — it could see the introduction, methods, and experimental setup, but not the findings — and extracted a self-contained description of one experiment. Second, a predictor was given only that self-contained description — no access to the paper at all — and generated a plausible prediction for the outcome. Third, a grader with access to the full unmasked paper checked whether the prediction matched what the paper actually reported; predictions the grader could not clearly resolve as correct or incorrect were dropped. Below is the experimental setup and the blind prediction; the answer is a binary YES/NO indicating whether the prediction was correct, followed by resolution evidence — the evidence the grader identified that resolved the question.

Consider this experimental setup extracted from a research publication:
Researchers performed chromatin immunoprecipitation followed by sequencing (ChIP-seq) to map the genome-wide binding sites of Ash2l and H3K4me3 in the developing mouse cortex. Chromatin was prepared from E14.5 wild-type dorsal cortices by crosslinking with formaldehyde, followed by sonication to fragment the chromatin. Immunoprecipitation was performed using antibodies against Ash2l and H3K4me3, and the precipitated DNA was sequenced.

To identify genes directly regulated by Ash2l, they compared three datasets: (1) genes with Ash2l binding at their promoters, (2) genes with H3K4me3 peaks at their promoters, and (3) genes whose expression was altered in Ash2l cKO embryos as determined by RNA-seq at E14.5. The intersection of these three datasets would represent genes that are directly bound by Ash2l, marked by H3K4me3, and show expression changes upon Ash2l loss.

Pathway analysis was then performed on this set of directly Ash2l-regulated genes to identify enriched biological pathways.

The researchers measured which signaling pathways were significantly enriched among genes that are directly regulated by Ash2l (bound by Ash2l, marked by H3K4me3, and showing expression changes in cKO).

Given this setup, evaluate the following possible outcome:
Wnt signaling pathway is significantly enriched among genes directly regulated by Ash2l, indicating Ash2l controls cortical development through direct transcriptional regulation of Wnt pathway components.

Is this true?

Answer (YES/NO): YES